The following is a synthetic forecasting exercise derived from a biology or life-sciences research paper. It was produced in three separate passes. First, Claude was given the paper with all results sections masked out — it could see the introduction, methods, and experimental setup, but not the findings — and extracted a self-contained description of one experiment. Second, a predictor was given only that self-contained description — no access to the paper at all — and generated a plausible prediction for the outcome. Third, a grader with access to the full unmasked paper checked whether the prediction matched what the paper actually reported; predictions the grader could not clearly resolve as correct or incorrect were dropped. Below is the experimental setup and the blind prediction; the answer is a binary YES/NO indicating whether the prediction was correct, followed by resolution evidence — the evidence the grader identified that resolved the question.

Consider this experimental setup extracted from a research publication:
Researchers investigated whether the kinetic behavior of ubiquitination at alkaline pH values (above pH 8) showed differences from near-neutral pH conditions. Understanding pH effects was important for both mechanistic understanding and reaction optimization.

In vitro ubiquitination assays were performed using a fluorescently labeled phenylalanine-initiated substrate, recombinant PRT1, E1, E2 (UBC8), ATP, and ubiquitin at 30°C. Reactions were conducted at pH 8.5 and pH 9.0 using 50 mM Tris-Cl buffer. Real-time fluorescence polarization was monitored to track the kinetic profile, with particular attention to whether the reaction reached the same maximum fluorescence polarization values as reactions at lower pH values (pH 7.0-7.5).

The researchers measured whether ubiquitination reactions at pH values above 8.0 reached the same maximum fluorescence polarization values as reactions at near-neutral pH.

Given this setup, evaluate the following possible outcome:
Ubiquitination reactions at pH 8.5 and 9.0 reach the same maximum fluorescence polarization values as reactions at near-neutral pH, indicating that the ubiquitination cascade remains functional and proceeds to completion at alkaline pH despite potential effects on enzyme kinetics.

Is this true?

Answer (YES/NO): NO